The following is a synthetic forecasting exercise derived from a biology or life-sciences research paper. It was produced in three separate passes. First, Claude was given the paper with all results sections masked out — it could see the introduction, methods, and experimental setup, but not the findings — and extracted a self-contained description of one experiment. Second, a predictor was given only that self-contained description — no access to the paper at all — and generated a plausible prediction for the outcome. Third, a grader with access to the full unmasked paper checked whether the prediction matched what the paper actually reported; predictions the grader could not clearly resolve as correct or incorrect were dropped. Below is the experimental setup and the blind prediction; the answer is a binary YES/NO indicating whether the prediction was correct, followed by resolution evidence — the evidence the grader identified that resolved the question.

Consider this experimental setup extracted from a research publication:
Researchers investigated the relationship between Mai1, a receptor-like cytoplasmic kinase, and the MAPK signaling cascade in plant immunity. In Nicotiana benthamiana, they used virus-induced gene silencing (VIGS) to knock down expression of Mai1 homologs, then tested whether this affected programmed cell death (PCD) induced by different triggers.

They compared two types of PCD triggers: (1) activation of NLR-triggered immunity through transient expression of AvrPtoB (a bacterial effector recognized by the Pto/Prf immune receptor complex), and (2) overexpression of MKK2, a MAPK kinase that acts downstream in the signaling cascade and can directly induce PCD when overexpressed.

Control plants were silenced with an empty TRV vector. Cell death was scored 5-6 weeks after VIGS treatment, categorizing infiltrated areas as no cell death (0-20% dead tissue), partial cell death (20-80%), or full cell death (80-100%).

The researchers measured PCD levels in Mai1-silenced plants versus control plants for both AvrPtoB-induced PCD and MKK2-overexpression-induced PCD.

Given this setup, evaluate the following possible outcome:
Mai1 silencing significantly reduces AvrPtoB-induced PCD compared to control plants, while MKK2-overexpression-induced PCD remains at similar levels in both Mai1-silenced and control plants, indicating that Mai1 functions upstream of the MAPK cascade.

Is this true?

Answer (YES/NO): YES